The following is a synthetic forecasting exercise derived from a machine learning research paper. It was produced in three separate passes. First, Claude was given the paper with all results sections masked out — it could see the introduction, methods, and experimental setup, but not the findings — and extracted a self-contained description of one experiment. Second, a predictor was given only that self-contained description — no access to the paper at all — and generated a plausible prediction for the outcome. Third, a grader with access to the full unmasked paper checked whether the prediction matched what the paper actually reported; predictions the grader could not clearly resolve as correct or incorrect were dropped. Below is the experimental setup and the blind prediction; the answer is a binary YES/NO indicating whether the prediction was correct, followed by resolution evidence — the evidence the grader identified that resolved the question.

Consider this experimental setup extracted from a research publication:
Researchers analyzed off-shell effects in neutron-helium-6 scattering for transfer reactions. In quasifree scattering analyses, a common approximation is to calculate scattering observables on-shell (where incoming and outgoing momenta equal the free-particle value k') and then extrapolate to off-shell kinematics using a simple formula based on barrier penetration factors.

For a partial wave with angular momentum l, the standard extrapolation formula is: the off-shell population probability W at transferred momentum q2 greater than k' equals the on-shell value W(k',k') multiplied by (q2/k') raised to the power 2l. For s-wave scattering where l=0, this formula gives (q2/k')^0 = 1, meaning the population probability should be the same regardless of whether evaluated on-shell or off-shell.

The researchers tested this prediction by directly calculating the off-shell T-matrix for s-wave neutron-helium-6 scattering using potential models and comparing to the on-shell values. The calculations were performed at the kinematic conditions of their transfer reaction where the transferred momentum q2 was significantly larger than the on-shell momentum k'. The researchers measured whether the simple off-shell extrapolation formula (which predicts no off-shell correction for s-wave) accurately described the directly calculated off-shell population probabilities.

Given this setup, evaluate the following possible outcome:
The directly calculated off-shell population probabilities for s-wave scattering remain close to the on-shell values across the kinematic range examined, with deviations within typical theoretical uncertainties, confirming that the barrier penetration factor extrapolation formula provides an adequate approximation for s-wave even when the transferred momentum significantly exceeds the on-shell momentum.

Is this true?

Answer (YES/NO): NO